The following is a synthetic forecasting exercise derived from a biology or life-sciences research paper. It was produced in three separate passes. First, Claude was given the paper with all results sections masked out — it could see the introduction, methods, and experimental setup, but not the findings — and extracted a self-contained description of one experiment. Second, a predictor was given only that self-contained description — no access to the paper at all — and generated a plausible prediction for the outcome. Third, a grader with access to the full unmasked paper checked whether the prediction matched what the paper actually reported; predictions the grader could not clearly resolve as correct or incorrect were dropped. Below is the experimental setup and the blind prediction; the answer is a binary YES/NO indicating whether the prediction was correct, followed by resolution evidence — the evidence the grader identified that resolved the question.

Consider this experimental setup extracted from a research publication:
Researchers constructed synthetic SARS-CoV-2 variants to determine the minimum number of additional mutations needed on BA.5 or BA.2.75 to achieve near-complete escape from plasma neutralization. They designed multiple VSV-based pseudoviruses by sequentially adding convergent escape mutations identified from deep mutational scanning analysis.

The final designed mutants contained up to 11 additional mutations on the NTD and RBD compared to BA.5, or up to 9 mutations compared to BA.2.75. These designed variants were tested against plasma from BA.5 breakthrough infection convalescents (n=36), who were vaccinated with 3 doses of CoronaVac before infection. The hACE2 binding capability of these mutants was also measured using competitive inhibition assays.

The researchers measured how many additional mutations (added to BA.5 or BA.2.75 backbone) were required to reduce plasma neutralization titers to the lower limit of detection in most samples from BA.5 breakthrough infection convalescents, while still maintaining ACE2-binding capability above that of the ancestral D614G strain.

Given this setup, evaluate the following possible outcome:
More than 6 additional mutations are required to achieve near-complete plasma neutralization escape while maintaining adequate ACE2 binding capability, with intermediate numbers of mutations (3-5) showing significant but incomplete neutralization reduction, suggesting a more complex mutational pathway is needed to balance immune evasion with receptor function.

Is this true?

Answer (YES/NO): NO